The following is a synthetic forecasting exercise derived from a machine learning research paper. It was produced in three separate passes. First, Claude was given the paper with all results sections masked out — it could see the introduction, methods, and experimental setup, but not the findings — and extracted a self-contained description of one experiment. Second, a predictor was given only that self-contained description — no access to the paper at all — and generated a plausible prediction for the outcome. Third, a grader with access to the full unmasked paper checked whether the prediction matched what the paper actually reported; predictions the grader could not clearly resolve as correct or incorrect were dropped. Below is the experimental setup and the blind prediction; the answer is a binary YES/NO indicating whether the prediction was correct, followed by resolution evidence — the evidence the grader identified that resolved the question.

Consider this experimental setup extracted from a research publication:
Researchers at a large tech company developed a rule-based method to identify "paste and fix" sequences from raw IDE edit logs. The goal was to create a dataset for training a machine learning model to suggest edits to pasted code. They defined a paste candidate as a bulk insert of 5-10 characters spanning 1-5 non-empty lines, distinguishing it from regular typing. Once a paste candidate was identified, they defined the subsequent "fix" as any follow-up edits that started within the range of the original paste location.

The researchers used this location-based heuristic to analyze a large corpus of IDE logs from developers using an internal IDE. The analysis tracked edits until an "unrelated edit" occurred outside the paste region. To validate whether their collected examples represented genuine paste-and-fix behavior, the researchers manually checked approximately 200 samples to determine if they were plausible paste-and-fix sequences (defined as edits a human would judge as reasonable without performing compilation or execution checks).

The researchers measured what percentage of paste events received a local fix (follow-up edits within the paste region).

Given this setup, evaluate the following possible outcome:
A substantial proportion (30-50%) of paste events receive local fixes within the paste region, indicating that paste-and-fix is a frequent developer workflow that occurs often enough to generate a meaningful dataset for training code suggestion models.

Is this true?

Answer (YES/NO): NO